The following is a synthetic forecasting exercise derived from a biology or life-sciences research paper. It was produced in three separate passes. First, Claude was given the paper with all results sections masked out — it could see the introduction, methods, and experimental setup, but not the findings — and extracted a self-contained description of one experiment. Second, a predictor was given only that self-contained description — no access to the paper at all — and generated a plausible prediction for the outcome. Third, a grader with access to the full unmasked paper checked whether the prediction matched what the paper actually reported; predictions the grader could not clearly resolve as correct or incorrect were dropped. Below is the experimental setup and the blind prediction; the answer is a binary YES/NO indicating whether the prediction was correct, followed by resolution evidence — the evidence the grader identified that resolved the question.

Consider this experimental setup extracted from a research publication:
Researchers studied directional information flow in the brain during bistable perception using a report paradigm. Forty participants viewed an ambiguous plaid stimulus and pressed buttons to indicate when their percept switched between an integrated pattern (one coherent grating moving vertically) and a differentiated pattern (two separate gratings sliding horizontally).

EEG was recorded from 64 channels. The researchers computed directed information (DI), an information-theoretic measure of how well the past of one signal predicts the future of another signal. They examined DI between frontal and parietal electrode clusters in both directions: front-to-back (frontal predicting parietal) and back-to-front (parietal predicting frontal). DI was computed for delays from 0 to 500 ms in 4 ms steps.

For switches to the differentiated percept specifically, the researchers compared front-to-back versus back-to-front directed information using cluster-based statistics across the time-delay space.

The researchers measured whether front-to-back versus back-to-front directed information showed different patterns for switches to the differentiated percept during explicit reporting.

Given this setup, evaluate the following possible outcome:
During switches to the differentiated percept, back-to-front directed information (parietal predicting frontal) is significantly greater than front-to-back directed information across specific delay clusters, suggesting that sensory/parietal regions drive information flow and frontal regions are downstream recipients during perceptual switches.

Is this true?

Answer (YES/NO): NO